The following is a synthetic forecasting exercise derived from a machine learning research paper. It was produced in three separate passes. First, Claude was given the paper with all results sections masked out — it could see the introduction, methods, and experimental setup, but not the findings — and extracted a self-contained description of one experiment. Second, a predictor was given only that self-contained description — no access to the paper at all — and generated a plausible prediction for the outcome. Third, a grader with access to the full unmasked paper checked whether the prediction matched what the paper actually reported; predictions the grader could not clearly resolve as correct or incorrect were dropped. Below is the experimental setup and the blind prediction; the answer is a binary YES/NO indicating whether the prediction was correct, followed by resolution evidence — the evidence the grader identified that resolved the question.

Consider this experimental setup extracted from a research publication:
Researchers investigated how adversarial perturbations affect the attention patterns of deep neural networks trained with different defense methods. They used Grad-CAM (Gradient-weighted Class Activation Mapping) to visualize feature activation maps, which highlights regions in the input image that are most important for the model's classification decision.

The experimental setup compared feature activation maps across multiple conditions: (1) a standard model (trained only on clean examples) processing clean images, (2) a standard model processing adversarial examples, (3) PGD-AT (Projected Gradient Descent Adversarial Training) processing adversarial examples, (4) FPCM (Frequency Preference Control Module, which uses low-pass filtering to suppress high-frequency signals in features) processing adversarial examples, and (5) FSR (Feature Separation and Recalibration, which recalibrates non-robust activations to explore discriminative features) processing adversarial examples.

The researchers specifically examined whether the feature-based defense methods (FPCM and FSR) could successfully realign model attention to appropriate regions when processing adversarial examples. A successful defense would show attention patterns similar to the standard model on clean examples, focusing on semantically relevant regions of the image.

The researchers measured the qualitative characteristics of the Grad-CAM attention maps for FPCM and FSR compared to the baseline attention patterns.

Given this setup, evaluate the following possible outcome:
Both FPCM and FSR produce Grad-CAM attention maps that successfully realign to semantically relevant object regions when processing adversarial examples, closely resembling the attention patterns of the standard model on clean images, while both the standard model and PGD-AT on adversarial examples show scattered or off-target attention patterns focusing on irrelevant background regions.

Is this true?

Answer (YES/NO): NO